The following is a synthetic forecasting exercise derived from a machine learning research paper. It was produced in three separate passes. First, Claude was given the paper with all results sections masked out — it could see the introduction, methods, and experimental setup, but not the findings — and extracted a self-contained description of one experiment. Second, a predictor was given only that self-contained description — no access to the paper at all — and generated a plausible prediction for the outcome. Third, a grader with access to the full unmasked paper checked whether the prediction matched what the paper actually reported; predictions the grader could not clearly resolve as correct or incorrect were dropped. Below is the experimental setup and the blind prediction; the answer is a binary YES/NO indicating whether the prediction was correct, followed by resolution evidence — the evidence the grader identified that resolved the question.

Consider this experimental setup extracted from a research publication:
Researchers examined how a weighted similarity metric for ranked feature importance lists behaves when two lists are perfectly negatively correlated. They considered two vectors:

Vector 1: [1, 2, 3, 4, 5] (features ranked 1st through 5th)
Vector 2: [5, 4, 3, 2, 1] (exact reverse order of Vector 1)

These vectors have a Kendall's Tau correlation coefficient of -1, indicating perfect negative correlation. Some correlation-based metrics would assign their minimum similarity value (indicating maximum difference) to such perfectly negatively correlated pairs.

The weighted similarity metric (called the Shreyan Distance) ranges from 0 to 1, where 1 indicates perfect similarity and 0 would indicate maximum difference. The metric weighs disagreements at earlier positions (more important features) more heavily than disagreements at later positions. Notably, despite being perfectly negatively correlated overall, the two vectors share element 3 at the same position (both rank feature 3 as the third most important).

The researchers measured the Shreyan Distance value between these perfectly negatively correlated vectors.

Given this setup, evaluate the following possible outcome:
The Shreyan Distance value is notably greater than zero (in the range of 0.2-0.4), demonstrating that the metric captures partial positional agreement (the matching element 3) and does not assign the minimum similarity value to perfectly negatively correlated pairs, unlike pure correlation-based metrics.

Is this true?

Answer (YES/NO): NO